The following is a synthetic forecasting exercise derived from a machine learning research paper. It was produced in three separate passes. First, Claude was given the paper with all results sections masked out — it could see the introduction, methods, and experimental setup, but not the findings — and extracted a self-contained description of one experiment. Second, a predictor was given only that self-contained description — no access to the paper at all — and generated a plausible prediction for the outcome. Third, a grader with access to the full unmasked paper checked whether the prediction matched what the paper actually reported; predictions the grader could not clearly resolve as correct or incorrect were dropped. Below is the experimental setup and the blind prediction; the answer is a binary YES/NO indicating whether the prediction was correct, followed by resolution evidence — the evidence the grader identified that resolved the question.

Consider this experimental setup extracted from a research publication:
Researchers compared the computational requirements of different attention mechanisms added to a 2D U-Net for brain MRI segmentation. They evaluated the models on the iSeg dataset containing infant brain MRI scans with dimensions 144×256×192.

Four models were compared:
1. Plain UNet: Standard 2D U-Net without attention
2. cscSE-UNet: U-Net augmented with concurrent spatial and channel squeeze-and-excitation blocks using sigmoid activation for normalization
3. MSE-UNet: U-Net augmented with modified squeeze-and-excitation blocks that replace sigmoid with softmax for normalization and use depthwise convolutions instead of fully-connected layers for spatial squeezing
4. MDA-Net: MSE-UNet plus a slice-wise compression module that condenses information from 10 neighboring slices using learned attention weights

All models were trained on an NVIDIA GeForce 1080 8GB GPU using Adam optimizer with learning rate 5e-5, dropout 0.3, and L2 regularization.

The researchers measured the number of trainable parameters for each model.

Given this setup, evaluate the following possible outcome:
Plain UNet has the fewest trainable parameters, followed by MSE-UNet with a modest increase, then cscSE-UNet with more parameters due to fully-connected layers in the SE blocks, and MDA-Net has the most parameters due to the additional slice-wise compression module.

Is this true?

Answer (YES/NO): NO